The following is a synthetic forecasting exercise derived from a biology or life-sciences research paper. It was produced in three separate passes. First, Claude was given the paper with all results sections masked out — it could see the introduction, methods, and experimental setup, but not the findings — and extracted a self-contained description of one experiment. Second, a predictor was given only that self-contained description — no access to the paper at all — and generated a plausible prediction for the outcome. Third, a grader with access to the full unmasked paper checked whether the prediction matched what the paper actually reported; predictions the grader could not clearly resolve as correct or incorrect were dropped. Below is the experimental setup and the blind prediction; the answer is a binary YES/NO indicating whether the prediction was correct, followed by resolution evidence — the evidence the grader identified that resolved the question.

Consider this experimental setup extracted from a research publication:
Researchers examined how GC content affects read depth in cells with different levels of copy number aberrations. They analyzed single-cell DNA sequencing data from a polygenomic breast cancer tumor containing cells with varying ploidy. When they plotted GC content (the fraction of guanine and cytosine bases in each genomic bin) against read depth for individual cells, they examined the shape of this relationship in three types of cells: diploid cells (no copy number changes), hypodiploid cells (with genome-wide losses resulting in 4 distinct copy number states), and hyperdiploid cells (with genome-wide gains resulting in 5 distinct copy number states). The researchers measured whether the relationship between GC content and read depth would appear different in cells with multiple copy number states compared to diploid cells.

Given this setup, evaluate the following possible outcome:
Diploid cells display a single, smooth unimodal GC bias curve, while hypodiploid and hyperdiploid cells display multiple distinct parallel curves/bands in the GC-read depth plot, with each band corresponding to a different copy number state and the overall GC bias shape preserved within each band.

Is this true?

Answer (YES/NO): YES